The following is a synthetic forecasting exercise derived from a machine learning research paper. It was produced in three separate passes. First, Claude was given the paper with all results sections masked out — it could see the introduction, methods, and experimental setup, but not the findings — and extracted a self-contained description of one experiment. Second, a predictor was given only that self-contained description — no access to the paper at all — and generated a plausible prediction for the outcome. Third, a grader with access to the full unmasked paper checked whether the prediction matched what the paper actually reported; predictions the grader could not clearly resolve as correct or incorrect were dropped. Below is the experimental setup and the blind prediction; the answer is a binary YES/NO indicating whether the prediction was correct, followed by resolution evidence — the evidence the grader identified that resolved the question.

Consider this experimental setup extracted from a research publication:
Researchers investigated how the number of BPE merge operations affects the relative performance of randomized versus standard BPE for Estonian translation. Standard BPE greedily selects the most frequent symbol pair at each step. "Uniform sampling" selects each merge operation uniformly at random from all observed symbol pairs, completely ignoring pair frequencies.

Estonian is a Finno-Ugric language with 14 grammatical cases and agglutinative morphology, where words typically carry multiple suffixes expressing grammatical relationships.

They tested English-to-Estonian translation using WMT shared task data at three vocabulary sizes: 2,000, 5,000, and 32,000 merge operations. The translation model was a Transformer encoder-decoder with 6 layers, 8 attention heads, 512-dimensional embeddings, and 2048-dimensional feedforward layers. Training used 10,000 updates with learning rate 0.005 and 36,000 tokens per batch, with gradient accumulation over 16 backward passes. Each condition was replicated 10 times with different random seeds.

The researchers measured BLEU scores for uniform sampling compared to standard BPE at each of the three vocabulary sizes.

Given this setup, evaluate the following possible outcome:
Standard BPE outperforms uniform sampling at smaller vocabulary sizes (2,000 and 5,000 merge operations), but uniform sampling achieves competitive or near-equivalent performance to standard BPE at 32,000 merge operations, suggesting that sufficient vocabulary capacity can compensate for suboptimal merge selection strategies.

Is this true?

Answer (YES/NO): NO